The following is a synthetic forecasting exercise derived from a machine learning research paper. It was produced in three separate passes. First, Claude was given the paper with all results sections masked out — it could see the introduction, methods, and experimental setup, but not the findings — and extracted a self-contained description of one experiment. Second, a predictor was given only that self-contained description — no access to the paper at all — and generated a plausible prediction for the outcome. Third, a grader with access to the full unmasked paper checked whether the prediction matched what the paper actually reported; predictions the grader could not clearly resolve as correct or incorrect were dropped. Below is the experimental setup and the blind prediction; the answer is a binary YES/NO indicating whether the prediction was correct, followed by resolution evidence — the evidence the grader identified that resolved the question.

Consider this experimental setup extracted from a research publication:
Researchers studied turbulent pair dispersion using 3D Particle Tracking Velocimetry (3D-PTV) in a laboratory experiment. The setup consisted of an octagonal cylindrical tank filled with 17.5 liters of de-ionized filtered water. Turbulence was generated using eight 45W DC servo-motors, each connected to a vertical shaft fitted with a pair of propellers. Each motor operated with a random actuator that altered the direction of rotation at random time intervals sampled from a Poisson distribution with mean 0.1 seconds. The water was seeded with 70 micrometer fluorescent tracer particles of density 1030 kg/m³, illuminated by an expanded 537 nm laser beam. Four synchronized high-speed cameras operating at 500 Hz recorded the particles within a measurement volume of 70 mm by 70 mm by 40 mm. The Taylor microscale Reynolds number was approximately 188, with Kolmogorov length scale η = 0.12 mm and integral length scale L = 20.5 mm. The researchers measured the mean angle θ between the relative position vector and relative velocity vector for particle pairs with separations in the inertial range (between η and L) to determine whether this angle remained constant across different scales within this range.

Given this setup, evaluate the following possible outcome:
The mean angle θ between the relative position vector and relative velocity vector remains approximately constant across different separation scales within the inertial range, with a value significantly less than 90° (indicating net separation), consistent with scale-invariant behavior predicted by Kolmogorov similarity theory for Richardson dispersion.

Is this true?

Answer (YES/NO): YES